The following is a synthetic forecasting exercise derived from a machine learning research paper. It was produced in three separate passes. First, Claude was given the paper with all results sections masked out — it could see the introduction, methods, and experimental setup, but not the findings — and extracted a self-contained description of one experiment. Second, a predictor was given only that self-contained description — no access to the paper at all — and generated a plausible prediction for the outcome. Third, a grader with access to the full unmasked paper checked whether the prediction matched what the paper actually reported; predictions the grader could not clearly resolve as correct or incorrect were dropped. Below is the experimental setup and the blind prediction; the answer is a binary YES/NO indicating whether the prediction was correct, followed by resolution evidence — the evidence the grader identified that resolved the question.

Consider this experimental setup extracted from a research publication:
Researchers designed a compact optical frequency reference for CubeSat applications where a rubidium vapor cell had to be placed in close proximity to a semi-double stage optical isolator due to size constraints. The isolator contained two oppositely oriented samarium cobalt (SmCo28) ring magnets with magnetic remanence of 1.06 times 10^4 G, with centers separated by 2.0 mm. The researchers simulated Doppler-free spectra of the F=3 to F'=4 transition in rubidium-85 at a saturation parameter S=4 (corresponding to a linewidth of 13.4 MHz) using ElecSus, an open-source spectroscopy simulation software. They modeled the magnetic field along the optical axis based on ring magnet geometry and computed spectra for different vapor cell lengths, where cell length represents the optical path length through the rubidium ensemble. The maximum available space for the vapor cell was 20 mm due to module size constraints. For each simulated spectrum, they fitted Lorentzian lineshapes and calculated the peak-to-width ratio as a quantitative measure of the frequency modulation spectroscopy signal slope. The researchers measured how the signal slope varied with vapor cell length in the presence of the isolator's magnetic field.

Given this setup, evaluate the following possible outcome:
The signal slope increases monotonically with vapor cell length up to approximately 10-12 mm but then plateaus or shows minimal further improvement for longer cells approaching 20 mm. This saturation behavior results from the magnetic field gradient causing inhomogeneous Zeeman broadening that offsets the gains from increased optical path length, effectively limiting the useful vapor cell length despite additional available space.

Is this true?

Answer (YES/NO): NO